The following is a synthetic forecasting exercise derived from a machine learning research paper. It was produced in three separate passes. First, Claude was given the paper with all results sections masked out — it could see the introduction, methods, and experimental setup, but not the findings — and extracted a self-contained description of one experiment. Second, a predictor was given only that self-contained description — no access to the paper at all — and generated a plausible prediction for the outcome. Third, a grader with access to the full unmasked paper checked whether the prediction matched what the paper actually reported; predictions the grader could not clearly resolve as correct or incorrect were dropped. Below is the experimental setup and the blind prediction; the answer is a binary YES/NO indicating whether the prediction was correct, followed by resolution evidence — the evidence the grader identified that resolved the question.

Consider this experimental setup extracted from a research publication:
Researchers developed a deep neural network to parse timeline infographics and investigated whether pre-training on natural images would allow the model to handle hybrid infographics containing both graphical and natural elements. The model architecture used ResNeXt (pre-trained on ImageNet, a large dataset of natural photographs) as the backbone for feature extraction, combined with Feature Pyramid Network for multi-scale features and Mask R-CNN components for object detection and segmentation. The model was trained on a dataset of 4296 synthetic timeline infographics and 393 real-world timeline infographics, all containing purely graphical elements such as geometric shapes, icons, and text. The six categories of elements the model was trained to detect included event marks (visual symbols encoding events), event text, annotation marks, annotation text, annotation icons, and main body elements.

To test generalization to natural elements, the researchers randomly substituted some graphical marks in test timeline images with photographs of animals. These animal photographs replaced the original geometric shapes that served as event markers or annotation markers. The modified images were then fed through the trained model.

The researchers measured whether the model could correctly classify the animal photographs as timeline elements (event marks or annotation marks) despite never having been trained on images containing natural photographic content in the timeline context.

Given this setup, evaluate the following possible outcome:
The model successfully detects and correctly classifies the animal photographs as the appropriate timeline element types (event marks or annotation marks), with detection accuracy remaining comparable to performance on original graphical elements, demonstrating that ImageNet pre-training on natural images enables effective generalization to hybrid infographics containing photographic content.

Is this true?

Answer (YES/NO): NO